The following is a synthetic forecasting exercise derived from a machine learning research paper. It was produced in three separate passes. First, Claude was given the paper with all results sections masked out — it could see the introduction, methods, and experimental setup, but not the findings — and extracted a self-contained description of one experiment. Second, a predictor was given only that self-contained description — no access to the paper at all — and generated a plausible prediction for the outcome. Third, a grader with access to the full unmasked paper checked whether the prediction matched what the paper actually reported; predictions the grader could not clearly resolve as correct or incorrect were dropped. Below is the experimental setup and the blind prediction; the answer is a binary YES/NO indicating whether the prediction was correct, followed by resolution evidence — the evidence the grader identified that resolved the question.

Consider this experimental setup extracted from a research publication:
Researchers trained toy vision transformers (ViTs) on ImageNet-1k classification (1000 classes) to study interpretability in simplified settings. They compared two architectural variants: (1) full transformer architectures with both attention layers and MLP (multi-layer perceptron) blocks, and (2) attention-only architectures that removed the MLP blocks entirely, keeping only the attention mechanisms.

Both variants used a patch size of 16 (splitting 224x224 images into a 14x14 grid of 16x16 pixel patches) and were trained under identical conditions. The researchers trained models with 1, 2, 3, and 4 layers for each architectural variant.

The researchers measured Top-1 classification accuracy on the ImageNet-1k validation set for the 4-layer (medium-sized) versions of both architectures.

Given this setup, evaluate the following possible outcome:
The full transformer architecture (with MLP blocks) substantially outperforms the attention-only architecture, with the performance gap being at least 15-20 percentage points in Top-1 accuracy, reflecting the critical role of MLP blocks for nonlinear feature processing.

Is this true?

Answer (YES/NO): YES